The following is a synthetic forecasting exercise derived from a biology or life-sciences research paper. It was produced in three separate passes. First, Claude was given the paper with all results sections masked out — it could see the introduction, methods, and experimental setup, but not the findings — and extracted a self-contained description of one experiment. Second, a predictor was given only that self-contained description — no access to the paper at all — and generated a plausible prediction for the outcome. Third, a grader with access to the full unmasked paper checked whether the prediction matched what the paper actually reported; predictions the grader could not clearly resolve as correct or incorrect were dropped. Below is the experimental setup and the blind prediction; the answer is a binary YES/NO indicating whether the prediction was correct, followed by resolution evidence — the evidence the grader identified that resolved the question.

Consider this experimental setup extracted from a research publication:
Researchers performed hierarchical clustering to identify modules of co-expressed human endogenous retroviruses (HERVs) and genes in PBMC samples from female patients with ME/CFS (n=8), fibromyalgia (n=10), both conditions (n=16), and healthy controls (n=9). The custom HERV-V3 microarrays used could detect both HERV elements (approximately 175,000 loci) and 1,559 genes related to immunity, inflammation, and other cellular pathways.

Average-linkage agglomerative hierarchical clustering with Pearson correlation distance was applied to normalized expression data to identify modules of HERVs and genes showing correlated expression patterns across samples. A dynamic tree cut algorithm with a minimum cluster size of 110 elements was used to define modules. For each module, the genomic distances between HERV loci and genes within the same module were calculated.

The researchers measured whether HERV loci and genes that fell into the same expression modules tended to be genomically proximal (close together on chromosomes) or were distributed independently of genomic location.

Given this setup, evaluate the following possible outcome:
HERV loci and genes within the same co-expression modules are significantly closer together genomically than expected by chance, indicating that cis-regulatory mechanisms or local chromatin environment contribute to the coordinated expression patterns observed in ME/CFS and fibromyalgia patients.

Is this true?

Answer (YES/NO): NO